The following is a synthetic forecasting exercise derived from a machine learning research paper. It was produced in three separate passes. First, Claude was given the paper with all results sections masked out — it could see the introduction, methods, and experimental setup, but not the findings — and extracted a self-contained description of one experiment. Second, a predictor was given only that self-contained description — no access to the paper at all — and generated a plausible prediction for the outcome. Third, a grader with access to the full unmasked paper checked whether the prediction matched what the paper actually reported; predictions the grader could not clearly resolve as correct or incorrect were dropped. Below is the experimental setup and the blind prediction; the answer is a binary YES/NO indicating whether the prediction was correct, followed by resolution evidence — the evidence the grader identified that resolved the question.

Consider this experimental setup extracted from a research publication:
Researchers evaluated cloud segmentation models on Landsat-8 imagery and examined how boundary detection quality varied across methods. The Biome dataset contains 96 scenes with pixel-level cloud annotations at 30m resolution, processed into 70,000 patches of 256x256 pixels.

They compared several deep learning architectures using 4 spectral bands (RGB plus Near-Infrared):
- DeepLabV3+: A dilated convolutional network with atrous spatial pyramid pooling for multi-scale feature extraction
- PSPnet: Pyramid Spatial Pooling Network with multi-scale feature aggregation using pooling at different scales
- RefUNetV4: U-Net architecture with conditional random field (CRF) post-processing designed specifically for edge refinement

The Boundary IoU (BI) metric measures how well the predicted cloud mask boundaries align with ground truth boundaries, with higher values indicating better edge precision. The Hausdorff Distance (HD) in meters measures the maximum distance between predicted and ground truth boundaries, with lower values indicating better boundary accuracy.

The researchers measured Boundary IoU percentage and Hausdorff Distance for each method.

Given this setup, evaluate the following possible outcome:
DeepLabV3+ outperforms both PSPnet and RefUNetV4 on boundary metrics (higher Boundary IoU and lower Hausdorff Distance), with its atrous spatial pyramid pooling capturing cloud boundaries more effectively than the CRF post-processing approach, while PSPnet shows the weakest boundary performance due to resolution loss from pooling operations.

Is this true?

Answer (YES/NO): NO